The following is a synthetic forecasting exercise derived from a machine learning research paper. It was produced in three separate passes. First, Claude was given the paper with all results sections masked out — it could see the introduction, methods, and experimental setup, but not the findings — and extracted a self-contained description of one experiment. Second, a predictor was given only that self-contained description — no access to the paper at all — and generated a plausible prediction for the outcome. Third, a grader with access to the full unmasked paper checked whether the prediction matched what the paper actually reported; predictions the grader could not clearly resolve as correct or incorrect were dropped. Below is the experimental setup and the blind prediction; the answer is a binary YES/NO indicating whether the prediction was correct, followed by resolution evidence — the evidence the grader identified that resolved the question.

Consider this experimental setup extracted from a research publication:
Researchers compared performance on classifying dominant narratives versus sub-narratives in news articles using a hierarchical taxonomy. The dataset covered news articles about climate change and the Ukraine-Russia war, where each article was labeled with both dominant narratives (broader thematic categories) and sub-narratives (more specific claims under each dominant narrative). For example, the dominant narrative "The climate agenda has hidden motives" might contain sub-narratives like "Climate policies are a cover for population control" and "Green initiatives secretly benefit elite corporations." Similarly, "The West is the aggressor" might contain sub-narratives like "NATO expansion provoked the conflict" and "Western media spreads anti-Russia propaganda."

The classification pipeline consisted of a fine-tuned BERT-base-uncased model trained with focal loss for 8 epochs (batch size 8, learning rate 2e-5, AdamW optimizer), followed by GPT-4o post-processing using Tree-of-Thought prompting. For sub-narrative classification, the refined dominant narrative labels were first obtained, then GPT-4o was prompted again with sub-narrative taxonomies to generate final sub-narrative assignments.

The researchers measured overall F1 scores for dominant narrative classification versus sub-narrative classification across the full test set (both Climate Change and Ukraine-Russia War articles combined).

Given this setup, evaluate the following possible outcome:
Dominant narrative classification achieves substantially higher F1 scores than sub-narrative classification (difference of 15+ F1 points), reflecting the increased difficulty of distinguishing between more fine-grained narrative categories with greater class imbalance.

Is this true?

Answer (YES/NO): YES